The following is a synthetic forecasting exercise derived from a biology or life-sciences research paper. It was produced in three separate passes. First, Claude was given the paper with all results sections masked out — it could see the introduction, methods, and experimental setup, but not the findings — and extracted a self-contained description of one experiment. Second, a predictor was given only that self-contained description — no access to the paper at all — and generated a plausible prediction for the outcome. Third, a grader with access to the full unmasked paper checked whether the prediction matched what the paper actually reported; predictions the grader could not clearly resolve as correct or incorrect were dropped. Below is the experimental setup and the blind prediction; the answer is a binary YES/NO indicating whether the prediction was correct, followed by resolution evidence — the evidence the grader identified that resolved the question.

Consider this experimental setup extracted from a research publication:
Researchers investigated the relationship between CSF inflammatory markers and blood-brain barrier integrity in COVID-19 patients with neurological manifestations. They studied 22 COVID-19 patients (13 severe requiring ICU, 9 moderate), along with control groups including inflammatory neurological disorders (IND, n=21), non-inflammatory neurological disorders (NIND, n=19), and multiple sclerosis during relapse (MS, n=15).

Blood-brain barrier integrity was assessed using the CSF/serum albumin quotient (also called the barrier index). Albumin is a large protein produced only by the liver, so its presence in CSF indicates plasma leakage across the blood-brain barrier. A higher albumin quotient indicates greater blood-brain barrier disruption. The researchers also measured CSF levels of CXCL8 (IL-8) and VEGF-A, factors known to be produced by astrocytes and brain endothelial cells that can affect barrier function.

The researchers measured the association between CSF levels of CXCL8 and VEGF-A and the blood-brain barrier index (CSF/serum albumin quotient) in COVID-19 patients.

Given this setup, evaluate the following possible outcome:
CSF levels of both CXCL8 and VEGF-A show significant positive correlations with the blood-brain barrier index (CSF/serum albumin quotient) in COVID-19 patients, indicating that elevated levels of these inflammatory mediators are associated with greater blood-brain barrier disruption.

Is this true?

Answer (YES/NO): NO